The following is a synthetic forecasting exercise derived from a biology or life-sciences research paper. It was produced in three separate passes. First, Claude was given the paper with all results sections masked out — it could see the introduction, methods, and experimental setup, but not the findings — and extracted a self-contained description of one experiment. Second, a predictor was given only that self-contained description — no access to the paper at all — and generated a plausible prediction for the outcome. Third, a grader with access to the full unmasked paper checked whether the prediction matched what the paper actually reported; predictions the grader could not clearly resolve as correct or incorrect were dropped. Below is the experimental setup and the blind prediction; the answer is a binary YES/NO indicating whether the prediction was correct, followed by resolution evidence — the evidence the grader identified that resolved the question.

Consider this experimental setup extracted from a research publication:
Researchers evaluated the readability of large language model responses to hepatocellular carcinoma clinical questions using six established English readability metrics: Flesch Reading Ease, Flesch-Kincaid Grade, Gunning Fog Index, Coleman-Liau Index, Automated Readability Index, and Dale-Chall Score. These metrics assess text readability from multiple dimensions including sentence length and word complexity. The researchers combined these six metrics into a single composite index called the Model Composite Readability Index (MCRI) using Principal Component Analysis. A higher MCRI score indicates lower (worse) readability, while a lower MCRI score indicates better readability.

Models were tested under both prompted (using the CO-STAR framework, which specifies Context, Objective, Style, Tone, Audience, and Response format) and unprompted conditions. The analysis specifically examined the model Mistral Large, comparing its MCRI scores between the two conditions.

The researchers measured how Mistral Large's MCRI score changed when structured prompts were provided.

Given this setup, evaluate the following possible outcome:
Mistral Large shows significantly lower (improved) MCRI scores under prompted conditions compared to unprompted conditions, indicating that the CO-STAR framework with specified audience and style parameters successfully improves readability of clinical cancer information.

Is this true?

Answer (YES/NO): YES